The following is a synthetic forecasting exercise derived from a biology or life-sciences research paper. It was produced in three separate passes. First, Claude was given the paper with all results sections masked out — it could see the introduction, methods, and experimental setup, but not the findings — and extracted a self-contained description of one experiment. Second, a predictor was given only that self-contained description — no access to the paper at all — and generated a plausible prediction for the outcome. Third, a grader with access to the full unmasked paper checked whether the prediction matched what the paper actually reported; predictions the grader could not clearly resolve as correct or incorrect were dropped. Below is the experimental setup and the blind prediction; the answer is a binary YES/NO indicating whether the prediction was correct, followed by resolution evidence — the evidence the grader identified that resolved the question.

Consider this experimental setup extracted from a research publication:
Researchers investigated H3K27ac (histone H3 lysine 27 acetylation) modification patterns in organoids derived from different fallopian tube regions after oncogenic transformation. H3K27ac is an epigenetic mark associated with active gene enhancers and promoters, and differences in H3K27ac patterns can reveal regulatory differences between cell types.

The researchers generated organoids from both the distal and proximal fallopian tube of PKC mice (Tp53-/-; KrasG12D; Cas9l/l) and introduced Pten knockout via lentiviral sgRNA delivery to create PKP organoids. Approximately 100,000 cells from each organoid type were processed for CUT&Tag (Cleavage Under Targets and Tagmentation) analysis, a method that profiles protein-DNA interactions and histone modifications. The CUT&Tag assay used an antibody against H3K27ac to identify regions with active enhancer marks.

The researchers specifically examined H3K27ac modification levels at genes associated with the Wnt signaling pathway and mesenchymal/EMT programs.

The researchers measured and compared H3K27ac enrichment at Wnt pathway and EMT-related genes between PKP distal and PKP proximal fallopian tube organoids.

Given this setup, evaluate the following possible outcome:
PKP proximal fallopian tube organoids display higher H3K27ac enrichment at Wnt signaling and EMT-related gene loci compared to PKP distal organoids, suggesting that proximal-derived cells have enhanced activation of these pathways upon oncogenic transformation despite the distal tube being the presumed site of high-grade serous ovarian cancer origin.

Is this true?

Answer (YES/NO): YES